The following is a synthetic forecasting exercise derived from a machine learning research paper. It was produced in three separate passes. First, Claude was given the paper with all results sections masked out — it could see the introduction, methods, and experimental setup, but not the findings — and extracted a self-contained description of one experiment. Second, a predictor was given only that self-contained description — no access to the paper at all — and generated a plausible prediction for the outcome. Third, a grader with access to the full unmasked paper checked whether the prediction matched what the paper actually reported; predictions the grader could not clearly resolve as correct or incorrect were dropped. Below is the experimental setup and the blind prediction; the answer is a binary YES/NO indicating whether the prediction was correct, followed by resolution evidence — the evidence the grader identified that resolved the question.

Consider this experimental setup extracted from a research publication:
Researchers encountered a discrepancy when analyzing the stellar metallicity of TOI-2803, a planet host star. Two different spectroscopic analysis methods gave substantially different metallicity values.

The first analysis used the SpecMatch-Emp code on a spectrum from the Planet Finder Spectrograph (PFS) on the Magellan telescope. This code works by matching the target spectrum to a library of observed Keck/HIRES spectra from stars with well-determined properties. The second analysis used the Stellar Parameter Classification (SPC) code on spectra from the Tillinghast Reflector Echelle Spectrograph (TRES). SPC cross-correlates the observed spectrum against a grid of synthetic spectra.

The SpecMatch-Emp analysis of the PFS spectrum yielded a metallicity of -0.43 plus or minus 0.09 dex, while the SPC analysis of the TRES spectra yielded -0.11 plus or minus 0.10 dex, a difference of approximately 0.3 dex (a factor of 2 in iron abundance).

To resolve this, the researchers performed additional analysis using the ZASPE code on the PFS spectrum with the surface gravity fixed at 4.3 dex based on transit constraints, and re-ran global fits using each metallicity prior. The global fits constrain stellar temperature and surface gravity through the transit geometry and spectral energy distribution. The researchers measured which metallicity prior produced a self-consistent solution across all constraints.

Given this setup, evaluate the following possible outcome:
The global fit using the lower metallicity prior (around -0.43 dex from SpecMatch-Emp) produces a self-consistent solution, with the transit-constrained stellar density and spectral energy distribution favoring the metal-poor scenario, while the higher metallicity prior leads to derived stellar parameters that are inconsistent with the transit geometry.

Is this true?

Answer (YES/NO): NO